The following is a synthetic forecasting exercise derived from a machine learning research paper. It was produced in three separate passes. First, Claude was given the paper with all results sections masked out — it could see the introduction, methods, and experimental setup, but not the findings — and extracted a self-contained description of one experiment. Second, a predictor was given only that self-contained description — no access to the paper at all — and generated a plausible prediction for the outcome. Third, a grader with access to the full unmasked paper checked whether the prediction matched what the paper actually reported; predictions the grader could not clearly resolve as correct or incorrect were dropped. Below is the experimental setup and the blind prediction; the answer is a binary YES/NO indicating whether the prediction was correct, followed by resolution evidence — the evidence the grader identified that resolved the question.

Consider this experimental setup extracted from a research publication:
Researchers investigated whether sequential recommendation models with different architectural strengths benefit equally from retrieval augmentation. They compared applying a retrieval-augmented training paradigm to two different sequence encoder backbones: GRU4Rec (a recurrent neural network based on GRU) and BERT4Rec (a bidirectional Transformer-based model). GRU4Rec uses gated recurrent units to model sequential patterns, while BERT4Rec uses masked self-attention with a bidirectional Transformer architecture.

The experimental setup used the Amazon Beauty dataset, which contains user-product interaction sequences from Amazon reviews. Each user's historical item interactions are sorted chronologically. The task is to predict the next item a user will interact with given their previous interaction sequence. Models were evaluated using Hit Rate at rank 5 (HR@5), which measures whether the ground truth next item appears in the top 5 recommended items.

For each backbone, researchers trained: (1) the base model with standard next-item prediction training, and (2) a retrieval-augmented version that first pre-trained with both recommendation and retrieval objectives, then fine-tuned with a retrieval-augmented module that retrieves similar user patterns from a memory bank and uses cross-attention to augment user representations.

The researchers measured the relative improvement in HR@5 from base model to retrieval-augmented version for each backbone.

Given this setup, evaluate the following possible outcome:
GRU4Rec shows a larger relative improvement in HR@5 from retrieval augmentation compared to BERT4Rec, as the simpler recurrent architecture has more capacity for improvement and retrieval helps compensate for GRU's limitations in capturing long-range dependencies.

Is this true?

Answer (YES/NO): YES